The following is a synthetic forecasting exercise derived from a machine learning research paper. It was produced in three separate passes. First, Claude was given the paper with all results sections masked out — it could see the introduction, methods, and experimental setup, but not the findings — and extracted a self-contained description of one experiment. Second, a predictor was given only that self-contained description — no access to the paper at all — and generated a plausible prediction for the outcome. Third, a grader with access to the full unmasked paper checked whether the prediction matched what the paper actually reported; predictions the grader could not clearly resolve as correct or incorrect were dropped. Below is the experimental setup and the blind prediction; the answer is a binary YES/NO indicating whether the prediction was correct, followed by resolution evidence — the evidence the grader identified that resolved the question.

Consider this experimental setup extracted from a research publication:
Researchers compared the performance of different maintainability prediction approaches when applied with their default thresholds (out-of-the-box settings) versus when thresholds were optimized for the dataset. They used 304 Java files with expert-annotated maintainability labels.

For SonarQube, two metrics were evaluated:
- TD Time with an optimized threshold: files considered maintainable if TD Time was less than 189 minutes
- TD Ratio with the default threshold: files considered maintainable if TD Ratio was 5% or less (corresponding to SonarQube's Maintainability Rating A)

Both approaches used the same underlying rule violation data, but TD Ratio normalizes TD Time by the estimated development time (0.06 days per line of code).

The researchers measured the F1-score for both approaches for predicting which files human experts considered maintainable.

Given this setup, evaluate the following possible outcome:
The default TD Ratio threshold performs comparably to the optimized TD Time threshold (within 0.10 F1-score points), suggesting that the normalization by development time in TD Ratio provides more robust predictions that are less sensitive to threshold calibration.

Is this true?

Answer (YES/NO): NO